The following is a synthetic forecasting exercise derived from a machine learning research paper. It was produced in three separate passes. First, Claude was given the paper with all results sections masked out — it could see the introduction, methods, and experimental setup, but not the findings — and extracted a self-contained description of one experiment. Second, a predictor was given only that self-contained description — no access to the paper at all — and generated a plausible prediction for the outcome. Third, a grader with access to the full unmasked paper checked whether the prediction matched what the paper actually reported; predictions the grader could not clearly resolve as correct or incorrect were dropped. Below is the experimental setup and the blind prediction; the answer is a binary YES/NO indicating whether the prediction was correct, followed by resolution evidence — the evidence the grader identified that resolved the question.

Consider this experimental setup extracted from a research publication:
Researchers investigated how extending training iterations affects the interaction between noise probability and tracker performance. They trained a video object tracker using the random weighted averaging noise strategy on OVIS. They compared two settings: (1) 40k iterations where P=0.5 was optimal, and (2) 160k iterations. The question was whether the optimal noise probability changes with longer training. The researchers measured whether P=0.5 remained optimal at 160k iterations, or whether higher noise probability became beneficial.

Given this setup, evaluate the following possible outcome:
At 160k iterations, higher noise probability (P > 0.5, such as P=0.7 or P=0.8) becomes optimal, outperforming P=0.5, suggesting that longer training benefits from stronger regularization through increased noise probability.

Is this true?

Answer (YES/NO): YES